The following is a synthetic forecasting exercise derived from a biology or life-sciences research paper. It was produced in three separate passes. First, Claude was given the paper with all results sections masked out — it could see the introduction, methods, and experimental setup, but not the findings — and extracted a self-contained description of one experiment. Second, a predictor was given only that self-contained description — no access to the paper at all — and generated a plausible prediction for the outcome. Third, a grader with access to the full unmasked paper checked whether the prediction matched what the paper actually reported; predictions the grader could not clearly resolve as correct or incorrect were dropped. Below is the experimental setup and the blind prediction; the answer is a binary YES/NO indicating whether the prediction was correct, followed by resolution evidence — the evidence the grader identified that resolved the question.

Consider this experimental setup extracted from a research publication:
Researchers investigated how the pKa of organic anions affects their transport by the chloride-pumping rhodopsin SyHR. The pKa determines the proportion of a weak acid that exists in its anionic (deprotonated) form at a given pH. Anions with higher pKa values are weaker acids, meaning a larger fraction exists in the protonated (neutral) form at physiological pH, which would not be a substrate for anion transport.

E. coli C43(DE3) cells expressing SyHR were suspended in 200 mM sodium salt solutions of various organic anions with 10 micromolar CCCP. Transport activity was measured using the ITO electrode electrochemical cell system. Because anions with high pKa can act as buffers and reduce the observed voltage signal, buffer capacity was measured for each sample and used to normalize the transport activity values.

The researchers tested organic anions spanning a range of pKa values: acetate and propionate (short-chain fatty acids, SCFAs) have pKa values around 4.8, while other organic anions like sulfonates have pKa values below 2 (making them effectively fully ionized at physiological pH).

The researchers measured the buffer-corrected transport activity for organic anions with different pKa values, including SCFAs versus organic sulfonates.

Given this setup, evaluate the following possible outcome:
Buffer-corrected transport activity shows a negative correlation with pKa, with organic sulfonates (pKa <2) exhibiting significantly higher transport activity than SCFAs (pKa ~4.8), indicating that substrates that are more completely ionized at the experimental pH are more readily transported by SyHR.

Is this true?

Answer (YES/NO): YES